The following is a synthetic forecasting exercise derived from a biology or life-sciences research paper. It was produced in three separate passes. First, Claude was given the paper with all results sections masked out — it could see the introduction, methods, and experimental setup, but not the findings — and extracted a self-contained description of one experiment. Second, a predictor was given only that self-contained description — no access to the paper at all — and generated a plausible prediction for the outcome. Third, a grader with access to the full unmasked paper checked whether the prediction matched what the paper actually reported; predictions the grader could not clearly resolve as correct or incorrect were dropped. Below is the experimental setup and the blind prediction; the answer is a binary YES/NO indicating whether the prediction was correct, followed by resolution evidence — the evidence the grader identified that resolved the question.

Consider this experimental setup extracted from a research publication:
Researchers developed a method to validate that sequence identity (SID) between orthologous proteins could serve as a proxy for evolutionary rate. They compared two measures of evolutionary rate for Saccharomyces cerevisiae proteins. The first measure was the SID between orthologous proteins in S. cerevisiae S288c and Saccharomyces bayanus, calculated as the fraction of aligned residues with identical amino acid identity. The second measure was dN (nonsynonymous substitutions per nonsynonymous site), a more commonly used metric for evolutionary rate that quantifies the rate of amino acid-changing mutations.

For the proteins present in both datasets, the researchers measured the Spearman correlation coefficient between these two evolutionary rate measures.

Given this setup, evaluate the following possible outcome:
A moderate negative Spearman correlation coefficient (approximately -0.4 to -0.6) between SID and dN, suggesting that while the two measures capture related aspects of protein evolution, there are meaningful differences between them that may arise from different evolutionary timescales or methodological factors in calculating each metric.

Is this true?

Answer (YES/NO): NO